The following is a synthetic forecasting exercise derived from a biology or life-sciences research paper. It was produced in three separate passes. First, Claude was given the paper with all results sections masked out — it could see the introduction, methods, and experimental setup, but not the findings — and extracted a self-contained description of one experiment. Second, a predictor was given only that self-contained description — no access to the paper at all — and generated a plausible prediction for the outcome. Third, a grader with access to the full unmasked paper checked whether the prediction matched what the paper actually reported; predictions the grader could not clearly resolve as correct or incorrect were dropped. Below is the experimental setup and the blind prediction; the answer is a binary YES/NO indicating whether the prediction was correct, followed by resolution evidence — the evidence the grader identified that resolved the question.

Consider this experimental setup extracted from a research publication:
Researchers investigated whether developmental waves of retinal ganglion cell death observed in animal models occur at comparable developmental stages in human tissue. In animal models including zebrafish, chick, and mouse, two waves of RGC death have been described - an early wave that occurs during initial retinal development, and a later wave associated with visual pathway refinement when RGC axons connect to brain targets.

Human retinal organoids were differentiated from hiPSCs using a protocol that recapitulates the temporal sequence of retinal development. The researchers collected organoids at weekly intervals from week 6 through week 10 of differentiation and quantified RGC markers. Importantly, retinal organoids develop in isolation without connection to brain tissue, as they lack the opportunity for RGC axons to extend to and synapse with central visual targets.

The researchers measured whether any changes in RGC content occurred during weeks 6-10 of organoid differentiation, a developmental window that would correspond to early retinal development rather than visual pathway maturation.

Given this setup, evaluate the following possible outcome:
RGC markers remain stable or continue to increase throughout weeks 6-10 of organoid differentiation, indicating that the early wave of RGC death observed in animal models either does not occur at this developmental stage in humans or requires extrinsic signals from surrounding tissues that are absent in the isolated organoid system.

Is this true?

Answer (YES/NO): NO